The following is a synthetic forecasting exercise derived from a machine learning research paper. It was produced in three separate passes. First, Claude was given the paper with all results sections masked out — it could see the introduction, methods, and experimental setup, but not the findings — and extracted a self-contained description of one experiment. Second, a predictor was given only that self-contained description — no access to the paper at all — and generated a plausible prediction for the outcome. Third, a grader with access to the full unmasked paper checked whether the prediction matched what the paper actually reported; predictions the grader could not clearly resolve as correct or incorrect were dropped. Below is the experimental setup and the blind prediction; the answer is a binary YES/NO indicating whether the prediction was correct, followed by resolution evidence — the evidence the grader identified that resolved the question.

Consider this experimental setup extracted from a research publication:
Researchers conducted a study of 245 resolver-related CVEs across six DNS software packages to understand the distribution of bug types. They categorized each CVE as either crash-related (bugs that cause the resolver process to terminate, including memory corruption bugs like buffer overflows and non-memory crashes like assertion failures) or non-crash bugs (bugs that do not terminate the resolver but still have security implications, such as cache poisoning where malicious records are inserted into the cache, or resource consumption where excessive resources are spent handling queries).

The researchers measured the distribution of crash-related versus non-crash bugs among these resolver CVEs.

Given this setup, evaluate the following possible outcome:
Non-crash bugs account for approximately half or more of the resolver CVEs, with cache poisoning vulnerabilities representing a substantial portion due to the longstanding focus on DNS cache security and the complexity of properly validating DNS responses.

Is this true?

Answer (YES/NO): NO